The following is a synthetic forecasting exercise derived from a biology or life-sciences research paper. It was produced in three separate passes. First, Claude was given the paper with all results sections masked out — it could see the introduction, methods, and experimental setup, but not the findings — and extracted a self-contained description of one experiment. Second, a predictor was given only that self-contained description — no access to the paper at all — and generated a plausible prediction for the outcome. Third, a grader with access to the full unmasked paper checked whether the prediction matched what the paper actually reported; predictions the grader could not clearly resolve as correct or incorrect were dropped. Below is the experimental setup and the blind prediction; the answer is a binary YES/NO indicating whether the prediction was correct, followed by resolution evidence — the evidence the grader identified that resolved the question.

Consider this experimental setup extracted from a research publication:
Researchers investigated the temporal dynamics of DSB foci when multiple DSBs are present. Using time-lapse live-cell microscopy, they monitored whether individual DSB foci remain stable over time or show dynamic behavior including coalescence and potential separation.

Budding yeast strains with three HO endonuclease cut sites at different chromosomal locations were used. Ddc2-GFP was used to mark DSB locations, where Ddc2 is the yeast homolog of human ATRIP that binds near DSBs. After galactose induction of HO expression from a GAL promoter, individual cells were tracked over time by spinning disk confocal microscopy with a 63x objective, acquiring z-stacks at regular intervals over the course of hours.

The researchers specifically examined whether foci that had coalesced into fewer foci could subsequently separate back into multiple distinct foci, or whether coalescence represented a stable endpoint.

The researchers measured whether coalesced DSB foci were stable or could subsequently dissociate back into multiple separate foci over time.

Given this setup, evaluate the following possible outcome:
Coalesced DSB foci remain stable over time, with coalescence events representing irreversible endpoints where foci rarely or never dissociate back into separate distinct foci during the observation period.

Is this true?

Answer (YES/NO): NO